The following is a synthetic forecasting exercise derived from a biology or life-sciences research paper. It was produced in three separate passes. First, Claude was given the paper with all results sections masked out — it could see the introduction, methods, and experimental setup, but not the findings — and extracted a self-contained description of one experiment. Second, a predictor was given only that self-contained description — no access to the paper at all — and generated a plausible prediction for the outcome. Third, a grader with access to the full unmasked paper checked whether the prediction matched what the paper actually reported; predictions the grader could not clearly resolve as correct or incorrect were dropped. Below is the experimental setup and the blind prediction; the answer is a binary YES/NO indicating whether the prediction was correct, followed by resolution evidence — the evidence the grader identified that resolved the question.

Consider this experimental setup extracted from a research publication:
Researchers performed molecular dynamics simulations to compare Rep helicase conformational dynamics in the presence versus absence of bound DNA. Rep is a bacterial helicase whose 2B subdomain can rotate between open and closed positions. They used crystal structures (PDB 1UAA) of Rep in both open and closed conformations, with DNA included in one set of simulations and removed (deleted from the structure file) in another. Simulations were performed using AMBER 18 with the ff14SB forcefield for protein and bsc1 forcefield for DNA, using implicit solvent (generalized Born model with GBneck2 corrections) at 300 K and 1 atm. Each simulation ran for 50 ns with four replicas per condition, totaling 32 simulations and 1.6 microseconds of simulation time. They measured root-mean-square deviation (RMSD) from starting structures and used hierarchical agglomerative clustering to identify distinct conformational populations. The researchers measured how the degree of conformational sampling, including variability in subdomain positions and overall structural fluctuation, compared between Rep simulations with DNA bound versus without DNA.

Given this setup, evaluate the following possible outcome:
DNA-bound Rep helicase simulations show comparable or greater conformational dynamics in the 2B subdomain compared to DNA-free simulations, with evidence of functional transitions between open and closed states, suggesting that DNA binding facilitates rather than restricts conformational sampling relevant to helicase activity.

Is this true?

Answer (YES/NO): NO